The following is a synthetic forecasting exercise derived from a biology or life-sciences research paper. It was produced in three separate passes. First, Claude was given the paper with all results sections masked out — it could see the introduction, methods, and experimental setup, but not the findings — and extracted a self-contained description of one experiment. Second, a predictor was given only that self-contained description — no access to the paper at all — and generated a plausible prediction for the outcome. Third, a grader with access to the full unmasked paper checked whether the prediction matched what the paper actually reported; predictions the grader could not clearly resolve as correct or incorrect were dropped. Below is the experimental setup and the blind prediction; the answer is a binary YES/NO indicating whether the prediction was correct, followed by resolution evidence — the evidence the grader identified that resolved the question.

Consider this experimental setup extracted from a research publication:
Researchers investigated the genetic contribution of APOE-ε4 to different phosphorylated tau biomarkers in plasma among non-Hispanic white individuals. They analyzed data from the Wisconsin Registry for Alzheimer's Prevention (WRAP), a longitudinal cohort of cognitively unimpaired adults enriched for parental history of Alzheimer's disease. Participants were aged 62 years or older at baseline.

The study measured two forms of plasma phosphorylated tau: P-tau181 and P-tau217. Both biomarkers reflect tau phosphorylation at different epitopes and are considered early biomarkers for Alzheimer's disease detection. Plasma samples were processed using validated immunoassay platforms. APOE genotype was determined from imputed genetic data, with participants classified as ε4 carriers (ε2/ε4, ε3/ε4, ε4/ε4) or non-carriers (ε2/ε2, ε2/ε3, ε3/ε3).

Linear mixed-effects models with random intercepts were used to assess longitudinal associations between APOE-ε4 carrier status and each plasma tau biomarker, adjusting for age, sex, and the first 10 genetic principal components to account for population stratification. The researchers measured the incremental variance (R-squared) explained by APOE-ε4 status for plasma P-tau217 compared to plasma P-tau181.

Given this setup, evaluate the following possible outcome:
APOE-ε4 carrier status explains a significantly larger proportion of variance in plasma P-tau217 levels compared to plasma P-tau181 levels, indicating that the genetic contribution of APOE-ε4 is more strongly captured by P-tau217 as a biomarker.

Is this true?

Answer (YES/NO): YES